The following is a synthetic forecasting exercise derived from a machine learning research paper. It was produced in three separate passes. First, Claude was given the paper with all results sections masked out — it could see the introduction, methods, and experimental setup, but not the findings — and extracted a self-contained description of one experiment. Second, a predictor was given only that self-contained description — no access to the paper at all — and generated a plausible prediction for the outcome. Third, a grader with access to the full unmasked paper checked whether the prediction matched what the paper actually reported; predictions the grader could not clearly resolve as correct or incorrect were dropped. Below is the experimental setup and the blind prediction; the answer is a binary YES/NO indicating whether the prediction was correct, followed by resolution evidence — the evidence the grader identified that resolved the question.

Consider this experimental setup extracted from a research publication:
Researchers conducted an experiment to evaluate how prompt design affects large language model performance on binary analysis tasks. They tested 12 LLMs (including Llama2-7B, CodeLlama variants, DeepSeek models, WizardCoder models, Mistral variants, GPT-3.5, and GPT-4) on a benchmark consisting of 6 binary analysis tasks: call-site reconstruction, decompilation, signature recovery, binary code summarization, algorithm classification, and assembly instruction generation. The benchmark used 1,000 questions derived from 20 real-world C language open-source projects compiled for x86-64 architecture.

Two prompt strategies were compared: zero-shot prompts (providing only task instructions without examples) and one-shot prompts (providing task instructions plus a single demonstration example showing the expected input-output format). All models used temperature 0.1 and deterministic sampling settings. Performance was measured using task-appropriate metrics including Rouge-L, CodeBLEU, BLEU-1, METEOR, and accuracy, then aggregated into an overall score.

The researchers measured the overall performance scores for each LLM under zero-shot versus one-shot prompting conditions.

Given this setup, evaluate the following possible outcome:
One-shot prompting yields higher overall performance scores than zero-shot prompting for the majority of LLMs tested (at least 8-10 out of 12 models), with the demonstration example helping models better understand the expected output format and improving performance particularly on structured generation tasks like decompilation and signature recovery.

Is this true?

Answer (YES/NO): YES